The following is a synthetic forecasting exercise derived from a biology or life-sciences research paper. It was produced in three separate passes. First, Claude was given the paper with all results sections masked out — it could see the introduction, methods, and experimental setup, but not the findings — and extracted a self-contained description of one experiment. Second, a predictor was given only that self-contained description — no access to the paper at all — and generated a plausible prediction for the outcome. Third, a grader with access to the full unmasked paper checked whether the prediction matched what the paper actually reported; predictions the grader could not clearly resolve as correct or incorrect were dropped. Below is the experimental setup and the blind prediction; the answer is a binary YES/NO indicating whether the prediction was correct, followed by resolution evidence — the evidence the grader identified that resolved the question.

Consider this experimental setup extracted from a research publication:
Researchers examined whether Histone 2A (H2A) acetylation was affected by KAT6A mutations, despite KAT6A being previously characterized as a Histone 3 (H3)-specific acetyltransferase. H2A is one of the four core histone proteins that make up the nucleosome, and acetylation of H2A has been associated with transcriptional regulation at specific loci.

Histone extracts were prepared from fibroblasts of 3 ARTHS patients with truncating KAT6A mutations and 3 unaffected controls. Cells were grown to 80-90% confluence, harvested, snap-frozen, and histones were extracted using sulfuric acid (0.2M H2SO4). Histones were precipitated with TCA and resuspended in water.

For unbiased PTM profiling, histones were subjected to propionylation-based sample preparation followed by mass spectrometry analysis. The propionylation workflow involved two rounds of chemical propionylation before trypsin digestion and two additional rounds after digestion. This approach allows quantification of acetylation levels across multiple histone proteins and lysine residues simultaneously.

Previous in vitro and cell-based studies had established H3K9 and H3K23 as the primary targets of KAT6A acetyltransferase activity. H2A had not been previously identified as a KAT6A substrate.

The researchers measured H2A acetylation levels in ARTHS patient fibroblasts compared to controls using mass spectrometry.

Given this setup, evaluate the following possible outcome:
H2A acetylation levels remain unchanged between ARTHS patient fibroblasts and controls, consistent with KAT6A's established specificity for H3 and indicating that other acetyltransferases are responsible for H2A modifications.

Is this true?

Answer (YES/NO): NO